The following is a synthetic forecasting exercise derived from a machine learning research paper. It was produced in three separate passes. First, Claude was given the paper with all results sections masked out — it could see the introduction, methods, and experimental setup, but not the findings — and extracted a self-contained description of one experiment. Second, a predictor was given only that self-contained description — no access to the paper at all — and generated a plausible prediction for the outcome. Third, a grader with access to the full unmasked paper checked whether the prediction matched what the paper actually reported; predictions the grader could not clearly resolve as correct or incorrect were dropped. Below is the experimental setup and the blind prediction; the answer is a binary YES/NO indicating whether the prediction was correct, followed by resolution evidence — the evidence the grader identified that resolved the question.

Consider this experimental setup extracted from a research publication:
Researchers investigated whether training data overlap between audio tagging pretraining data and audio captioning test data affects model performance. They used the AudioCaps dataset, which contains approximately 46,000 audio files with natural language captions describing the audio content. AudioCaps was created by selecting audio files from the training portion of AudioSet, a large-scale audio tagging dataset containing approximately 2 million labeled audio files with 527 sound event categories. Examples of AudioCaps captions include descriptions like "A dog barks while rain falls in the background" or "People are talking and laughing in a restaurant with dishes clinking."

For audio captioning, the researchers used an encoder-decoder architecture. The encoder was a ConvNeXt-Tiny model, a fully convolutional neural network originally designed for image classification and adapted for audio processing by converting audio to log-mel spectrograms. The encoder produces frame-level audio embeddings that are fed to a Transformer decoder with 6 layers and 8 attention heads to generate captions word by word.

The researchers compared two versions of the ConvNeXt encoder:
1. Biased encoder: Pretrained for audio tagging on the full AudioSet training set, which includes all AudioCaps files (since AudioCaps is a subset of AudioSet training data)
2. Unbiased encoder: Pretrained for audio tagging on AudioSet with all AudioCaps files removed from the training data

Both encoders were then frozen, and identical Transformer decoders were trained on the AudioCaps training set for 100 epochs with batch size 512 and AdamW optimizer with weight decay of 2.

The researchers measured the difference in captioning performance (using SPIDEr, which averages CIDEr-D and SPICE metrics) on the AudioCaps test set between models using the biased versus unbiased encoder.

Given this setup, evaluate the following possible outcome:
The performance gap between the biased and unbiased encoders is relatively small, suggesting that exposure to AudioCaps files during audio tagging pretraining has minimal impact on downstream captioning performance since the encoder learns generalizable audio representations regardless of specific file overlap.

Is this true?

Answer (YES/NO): NO